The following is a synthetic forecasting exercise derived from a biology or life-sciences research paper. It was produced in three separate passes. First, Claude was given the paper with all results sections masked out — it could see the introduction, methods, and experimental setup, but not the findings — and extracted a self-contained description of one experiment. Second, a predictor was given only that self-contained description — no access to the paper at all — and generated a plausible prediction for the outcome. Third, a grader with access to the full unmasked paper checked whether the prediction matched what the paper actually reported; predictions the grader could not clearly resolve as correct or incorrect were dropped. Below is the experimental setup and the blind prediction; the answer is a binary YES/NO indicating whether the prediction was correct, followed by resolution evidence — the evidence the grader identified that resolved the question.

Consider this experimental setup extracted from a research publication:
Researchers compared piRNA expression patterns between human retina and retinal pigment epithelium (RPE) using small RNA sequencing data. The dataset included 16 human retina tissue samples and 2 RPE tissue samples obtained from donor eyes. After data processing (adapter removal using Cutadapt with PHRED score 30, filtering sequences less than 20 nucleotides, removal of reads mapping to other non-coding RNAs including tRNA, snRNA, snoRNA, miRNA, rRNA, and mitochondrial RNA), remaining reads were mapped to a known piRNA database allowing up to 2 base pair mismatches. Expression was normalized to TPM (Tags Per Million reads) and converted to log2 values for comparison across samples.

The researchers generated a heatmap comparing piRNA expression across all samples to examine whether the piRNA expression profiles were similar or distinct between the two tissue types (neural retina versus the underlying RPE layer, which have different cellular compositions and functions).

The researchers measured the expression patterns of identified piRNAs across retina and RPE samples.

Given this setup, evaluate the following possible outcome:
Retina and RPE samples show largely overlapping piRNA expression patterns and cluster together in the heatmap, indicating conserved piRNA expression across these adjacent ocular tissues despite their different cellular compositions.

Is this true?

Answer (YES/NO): NO